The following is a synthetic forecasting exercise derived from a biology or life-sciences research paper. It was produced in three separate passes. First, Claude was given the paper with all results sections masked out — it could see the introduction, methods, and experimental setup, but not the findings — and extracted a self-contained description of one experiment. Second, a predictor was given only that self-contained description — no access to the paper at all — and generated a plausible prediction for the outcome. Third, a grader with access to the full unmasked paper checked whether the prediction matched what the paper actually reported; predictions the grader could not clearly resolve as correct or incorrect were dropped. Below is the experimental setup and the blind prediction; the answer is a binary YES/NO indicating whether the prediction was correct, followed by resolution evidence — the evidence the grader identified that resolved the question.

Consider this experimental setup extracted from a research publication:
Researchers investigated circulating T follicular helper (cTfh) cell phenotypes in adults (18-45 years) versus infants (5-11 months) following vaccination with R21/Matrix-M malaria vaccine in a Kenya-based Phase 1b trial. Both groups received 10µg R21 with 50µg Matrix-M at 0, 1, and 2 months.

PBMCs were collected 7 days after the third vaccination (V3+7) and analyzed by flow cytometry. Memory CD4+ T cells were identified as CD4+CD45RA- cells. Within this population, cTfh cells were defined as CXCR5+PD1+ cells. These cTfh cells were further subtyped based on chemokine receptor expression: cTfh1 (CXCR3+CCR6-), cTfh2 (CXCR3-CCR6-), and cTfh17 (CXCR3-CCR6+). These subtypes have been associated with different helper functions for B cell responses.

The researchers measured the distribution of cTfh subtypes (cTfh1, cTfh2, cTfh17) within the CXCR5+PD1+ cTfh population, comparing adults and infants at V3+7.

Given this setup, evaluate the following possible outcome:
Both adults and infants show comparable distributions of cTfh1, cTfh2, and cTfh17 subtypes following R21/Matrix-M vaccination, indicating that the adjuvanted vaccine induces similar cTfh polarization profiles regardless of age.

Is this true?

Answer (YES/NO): NO